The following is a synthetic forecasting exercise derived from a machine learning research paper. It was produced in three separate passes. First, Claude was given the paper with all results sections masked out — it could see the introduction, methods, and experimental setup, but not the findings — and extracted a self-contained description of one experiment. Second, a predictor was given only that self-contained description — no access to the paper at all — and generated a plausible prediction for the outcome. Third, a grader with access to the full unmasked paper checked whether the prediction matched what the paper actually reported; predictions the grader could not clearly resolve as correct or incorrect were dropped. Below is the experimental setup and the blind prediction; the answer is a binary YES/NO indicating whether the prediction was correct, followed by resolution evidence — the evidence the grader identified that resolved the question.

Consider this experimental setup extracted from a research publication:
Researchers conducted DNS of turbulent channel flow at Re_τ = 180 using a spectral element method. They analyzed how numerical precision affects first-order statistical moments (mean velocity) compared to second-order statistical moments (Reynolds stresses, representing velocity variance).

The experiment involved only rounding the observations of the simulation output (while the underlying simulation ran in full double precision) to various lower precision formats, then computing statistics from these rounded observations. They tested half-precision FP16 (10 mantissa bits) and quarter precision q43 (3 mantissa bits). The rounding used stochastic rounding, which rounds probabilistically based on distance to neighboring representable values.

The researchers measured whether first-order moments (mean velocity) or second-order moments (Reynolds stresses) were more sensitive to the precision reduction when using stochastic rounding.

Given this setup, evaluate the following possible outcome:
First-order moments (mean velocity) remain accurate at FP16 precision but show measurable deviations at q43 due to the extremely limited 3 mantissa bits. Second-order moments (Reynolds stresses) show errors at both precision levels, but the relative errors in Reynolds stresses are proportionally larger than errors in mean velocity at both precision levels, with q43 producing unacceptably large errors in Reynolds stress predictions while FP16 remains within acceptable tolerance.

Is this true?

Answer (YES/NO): NO